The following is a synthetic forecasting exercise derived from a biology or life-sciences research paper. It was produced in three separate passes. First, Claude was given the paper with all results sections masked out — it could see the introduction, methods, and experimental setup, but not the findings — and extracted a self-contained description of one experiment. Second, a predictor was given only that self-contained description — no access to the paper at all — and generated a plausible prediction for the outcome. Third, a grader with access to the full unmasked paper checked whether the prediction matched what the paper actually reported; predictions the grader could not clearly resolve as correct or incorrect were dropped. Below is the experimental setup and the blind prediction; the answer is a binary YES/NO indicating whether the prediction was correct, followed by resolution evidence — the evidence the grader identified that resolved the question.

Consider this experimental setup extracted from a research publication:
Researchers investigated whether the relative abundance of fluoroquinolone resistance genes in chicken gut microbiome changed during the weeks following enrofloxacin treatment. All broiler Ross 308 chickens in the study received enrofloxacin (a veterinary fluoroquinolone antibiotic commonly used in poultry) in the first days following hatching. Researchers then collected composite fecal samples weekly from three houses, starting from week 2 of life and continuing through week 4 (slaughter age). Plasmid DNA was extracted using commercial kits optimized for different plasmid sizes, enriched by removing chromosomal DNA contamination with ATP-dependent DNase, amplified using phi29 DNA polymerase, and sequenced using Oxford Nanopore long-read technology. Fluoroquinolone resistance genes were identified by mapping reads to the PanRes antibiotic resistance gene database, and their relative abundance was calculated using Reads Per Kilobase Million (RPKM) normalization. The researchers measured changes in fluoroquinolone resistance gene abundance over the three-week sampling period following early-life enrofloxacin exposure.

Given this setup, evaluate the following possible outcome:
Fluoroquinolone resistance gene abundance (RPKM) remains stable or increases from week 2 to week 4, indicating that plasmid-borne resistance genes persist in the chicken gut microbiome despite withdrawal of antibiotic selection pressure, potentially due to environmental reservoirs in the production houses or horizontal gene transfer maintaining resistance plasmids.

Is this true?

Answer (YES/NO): YES